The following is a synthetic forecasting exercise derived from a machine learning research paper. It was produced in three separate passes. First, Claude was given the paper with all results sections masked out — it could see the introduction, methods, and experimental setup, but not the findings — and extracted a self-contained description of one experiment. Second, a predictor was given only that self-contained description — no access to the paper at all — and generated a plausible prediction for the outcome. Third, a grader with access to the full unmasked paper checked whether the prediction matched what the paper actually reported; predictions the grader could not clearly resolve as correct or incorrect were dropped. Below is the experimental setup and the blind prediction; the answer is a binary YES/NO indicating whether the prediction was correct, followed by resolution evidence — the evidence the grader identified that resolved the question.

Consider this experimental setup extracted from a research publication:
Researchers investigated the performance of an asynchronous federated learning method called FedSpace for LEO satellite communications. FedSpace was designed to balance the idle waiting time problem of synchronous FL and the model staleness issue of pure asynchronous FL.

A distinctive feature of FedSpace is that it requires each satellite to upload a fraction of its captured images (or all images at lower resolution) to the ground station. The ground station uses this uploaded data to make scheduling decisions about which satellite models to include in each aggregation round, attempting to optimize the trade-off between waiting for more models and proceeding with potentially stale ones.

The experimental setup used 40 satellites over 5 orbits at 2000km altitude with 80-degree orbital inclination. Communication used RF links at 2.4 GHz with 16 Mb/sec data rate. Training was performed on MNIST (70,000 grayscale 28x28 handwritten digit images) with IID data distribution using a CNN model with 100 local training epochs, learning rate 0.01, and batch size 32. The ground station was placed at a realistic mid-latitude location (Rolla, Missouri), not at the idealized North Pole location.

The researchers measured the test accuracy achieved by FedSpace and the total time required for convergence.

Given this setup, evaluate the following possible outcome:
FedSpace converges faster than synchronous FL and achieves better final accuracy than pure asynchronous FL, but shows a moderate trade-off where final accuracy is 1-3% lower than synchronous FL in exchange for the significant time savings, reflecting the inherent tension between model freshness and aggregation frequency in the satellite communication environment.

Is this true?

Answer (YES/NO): NO